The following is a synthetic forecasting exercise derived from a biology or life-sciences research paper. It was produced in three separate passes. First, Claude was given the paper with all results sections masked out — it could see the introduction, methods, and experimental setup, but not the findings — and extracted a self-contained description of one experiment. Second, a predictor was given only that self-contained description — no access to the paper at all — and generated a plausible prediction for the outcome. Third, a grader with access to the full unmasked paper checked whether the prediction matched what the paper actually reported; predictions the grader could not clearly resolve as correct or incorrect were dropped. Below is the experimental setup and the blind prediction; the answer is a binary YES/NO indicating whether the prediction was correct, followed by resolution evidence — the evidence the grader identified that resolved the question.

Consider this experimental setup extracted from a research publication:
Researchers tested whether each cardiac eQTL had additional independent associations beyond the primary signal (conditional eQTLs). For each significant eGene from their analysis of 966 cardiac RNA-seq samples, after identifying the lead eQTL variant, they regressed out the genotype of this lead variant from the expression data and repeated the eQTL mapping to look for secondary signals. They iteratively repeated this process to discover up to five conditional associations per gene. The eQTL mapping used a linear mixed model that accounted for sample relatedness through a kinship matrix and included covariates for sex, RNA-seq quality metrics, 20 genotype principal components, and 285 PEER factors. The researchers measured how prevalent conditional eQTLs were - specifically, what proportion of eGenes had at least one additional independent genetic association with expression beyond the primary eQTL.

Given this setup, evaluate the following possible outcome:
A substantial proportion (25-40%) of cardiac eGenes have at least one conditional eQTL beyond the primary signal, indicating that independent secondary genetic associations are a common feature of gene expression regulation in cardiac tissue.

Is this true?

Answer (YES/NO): YES